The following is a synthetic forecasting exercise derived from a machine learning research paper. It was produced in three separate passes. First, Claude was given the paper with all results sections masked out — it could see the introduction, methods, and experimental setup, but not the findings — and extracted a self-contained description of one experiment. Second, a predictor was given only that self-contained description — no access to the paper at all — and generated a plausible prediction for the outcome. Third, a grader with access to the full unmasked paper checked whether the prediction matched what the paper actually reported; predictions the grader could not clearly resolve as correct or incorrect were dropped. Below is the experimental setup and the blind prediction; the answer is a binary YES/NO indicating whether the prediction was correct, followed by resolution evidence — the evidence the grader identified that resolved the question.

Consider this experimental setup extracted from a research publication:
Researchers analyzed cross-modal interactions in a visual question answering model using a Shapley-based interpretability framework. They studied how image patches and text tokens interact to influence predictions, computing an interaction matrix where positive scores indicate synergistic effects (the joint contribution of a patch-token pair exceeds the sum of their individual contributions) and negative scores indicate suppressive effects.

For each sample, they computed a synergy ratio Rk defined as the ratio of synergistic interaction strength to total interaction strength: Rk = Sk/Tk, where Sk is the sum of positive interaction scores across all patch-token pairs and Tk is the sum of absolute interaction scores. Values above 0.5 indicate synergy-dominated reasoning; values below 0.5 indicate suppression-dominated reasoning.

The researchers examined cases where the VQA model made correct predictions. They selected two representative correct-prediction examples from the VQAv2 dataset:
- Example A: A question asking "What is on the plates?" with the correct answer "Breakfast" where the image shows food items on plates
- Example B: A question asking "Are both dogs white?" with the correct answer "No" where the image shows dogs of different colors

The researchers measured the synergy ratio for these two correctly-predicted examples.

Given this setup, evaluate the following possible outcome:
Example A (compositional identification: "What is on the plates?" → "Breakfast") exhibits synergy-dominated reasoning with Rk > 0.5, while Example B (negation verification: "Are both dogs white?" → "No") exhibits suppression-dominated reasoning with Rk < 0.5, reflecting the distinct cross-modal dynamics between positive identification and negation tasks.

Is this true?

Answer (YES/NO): YES